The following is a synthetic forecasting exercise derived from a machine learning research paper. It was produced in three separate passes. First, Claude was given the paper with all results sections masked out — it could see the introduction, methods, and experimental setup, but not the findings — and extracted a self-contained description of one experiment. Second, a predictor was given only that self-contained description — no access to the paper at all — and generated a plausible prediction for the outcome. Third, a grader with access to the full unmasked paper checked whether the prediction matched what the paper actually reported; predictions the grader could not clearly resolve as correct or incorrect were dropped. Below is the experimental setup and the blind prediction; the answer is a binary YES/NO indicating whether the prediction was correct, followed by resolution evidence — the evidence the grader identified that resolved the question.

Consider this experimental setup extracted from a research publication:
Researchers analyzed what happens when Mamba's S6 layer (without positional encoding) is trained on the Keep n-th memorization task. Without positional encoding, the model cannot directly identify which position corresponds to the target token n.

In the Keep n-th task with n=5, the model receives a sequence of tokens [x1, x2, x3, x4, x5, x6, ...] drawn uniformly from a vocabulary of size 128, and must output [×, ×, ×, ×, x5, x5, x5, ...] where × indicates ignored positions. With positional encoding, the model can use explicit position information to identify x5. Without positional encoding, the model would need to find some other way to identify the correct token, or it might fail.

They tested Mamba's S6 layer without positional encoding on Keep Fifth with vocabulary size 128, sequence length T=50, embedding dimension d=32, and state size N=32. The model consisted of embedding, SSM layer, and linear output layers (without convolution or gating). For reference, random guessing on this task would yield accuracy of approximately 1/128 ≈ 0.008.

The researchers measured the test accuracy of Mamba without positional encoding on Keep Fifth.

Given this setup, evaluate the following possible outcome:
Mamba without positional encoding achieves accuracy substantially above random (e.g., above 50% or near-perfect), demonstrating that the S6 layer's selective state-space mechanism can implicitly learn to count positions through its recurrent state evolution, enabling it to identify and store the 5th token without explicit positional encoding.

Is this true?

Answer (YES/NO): NO